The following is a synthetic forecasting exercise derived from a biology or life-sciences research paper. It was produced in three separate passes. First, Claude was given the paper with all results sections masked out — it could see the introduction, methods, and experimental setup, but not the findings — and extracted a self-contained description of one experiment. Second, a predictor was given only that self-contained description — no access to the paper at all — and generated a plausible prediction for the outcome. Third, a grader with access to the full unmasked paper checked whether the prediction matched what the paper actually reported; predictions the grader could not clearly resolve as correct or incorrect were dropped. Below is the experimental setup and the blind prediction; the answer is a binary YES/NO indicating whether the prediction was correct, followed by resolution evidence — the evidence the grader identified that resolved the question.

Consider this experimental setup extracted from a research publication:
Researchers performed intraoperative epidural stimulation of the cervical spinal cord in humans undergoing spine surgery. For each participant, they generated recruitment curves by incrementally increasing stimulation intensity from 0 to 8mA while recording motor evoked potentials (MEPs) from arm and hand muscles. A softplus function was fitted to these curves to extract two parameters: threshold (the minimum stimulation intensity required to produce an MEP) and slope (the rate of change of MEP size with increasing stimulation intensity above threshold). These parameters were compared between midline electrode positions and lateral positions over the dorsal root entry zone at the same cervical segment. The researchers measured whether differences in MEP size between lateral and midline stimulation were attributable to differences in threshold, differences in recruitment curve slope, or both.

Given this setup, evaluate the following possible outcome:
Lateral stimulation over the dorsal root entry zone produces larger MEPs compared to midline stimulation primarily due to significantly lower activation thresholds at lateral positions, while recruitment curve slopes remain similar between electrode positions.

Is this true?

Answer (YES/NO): NO